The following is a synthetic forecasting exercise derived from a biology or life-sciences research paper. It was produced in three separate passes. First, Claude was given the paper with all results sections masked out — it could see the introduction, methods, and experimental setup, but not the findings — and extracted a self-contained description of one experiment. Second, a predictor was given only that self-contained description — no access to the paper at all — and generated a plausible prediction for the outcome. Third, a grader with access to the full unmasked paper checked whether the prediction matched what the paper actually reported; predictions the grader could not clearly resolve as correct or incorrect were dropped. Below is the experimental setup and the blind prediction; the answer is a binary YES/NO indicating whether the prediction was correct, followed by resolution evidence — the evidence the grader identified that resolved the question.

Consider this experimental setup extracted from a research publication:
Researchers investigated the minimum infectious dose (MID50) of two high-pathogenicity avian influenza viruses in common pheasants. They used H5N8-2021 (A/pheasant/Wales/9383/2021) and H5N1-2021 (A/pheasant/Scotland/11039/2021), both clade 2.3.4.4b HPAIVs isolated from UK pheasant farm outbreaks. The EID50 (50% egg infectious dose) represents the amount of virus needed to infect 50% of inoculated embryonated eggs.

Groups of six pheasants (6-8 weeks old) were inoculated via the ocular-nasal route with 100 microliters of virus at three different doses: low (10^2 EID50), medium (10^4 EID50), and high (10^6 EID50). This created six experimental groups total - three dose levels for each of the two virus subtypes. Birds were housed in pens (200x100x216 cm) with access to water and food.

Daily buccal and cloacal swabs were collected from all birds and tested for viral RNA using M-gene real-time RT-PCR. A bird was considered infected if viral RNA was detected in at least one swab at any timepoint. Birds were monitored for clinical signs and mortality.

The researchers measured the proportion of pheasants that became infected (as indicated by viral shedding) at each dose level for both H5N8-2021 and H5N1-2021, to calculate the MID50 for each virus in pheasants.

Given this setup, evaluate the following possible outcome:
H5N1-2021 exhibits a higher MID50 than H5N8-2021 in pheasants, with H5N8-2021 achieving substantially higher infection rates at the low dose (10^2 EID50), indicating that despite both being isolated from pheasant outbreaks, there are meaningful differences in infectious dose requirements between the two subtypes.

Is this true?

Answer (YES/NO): NO